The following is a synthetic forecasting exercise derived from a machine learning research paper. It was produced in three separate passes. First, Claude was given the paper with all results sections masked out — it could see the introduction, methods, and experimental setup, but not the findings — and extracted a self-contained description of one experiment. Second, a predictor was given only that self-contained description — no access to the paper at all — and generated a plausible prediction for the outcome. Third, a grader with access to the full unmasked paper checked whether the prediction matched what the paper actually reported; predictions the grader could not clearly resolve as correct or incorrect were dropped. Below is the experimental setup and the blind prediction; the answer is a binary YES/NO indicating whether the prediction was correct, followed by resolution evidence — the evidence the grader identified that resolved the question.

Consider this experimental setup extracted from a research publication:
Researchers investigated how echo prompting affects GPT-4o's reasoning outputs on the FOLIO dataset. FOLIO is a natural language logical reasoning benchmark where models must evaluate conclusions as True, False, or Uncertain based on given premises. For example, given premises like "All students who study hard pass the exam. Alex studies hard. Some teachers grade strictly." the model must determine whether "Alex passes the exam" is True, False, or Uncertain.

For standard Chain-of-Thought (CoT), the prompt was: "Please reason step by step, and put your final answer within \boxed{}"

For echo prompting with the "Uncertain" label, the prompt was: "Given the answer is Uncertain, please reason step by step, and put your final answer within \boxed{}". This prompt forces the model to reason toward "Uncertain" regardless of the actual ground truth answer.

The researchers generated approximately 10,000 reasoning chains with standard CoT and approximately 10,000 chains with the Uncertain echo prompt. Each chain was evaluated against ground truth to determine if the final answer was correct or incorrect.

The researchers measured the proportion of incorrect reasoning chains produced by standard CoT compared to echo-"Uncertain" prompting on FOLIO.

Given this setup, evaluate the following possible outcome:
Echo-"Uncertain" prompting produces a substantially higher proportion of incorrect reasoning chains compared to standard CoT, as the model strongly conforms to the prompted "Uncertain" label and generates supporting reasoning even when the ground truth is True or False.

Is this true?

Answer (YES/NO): NO